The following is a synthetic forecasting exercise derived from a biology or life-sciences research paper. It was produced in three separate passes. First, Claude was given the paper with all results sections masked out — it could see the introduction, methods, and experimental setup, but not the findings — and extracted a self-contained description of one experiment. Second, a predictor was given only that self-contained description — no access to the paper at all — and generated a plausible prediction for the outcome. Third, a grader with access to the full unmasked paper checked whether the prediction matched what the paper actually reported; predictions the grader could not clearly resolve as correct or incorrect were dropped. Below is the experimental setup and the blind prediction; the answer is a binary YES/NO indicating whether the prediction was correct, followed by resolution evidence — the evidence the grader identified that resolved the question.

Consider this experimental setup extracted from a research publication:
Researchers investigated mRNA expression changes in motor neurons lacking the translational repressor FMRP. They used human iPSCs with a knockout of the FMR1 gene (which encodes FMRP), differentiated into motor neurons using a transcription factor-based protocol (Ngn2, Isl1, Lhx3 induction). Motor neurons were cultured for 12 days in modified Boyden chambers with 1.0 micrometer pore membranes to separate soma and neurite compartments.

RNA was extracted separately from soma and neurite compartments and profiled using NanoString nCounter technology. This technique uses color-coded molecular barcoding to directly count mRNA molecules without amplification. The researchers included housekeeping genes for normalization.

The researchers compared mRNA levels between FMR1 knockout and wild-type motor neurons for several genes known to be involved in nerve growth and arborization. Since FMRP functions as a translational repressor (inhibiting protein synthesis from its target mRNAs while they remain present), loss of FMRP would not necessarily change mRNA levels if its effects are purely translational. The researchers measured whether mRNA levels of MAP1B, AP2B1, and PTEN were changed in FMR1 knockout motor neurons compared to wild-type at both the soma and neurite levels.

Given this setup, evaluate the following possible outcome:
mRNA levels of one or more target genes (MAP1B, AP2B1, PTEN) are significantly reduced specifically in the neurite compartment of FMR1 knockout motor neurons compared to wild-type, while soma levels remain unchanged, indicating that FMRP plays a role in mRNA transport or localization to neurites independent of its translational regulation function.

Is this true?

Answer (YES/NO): NO